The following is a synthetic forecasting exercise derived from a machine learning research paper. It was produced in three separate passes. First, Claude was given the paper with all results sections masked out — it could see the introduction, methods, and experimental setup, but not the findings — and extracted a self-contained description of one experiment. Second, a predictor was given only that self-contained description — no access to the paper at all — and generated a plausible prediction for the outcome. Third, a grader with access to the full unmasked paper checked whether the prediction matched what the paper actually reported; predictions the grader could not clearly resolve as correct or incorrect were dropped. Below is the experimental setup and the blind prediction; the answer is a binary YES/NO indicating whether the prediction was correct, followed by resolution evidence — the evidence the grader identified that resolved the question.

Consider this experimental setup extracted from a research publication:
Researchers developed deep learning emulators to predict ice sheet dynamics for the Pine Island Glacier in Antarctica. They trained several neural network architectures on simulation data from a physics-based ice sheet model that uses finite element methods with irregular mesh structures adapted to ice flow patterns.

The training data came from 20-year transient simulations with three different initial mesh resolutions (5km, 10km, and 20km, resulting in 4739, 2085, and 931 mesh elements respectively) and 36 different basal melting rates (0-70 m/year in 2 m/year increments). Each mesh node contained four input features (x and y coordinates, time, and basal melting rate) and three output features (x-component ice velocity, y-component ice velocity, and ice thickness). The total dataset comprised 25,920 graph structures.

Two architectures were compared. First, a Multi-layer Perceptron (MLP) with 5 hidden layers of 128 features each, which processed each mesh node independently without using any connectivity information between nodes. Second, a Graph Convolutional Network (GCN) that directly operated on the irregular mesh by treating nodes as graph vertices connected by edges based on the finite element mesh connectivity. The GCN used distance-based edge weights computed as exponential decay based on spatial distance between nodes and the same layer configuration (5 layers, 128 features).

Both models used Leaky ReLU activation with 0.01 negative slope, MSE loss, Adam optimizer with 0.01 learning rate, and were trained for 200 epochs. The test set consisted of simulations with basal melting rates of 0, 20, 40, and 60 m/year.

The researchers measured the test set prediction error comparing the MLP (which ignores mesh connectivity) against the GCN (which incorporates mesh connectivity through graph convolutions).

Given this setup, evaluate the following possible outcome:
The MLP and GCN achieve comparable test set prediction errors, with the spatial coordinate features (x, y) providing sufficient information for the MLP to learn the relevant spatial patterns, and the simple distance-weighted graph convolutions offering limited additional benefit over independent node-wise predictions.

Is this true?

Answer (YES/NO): NO